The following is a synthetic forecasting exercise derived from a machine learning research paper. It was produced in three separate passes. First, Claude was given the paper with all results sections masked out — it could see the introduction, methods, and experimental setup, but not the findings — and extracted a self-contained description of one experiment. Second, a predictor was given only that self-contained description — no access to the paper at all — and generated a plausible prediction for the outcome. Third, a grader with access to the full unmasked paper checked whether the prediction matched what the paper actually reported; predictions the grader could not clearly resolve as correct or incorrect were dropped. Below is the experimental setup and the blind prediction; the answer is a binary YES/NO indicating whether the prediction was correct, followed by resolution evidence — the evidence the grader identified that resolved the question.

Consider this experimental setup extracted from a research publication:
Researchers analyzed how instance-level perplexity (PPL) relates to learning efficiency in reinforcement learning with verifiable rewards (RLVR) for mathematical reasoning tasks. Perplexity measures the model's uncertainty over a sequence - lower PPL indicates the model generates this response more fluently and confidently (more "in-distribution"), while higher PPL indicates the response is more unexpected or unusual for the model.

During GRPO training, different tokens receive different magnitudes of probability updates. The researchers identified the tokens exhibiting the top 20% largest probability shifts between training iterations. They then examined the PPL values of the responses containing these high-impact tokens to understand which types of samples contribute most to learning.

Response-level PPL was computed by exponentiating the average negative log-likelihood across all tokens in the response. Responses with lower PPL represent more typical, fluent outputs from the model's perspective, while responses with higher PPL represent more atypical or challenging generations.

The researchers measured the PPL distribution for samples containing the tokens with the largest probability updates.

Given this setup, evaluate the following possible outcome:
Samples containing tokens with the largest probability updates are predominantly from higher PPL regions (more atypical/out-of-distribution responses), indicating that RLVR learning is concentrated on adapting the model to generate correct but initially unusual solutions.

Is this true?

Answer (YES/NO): NO